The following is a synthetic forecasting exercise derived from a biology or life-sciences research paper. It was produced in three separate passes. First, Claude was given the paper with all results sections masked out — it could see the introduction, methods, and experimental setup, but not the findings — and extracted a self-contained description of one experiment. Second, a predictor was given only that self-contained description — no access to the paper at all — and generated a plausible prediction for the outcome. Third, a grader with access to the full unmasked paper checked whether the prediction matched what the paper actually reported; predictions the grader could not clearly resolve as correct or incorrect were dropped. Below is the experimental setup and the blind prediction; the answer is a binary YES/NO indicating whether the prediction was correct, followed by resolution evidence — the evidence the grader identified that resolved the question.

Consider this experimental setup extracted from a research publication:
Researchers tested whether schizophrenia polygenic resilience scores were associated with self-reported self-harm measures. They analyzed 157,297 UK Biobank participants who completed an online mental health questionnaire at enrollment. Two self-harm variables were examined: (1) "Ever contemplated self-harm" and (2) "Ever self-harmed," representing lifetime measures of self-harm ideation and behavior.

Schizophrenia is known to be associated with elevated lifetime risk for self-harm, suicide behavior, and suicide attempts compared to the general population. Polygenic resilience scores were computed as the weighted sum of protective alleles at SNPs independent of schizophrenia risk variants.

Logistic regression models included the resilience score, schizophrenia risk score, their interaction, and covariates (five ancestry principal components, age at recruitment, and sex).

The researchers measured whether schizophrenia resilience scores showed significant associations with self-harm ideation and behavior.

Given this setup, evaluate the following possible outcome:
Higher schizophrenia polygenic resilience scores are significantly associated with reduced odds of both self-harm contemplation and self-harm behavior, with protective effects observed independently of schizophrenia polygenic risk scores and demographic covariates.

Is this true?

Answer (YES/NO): NO